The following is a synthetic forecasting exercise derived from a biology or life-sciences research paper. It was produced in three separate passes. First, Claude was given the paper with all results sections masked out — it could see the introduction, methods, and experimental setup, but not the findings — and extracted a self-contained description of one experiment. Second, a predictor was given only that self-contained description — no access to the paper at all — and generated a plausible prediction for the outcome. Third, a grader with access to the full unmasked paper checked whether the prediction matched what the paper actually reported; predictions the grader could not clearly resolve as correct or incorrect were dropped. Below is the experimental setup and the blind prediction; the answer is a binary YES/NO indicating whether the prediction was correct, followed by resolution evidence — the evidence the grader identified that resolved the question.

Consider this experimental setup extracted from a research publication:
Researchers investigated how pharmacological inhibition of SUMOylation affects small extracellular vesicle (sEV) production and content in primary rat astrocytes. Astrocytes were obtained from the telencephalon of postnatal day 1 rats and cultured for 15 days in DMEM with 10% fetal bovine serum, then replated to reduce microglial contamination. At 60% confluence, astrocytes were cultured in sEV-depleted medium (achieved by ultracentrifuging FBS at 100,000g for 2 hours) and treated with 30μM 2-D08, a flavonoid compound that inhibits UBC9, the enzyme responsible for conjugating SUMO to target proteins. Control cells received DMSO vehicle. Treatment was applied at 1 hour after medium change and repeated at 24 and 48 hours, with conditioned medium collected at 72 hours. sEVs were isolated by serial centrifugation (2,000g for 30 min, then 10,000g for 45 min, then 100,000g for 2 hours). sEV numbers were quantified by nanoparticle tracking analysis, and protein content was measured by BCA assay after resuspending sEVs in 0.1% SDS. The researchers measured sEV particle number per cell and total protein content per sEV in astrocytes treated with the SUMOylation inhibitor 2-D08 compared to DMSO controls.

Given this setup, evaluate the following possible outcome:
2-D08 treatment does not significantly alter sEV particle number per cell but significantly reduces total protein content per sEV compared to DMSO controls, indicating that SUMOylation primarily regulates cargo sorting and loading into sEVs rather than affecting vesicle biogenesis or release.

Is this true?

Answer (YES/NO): NO